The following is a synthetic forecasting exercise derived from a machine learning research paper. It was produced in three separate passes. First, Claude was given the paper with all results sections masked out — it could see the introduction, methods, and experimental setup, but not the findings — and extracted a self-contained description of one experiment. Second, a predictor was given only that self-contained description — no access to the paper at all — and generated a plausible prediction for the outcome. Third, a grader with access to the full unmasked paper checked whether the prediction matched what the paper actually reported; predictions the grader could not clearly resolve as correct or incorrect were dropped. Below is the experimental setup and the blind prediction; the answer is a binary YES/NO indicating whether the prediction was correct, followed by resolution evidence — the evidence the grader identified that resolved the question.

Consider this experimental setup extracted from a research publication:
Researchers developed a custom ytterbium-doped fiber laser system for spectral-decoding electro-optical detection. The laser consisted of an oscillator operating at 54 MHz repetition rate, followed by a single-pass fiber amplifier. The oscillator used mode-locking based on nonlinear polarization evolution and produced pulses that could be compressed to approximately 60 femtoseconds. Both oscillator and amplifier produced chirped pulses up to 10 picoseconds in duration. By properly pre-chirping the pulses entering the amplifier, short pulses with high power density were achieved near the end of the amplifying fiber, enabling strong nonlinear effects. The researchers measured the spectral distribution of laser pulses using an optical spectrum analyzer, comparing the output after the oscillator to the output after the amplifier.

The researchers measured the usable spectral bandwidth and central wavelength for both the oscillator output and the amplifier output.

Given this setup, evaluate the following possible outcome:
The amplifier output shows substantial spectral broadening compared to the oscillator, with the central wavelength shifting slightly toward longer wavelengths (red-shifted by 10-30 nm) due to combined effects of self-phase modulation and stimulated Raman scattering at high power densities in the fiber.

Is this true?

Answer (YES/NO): YES